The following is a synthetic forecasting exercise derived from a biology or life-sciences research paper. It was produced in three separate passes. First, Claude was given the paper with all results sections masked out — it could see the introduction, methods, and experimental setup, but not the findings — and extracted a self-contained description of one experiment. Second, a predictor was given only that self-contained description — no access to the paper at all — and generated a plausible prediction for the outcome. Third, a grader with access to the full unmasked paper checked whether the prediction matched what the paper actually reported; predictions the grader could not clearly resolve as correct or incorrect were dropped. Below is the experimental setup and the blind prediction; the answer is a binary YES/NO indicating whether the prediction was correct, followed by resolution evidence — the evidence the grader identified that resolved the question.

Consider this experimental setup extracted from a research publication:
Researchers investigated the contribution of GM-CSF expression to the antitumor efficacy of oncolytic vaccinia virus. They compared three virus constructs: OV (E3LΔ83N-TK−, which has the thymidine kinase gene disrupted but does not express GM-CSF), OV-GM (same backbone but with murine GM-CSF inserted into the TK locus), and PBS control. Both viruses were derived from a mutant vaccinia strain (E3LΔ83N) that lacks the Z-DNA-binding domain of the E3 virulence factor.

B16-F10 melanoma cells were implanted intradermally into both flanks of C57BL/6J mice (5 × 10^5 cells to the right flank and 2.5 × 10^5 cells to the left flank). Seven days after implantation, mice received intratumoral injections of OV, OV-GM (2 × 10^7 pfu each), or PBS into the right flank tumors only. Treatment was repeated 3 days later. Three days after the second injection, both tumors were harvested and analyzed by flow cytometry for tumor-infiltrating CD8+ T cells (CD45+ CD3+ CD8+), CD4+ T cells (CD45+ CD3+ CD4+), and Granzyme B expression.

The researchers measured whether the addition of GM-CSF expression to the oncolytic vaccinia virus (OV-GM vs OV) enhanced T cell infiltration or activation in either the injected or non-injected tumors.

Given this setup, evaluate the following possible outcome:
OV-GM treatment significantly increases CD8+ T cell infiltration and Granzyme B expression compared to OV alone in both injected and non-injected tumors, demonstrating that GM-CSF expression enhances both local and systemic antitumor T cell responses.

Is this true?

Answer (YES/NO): NO